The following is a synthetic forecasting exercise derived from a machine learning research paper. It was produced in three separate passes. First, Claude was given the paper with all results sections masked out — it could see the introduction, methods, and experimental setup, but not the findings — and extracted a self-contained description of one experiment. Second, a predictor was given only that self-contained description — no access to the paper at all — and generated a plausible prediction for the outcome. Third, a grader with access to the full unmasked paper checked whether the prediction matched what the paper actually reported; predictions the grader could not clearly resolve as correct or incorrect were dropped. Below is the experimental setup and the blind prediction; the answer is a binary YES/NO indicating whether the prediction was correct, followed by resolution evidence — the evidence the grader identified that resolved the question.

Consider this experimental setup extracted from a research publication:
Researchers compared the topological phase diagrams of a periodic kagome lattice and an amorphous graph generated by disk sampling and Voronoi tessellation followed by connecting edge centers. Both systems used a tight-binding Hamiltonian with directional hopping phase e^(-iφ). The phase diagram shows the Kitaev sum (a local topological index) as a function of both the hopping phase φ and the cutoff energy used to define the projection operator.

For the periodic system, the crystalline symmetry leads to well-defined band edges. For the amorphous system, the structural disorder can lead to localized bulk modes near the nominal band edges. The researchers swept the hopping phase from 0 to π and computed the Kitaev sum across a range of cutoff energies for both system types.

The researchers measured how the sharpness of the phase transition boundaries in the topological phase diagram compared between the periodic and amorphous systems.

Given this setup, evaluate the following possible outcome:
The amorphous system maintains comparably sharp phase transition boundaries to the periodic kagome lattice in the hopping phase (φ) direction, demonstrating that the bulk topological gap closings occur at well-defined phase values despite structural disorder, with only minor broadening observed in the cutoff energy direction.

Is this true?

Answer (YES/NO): NO